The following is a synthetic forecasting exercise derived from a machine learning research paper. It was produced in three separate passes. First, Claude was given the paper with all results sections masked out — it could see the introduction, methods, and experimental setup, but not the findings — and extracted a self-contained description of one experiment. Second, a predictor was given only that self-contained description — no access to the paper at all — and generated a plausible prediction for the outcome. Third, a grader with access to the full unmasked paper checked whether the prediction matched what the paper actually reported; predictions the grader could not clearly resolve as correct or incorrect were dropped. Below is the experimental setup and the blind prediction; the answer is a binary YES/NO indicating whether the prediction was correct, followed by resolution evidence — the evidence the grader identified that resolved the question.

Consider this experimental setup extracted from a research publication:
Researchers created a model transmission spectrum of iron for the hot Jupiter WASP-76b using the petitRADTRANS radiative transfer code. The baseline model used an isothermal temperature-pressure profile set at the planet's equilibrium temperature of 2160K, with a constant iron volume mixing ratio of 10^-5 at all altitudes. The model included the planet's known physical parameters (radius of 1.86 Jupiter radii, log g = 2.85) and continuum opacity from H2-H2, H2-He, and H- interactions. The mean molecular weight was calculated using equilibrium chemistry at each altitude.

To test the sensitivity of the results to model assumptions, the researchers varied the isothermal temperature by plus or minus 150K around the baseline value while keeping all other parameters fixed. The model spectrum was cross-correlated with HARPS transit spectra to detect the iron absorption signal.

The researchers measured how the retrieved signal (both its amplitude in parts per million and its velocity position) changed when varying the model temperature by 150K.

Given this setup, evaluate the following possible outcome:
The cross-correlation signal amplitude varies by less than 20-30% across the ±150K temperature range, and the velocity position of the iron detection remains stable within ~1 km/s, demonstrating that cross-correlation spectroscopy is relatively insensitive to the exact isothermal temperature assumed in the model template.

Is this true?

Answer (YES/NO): YES